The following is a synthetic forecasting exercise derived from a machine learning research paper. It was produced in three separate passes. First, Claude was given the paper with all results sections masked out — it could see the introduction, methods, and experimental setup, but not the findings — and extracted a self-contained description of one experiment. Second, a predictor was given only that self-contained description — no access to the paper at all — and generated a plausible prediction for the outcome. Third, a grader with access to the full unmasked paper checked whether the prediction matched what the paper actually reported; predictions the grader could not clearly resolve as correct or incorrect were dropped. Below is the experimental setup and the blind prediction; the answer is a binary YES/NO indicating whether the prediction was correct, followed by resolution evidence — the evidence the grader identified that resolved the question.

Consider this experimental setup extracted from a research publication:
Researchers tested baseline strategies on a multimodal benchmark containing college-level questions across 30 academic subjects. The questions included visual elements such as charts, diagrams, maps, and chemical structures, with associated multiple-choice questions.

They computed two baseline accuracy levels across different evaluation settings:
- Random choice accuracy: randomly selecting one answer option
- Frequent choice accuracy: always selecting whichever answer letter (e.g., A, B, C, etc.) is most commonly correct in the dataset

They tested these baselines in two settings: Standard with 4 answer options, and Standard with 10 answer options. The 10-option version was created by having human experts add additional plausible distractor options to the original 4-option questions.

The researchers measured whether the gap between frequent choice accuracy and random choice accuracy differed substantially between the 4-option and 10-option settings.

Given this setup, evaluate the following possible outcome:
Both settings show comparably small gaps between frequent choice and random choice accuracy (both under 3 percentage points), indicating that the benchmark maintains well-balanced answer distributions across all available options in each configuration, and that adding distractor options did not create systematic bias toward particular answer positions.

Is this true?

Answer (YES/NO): YES